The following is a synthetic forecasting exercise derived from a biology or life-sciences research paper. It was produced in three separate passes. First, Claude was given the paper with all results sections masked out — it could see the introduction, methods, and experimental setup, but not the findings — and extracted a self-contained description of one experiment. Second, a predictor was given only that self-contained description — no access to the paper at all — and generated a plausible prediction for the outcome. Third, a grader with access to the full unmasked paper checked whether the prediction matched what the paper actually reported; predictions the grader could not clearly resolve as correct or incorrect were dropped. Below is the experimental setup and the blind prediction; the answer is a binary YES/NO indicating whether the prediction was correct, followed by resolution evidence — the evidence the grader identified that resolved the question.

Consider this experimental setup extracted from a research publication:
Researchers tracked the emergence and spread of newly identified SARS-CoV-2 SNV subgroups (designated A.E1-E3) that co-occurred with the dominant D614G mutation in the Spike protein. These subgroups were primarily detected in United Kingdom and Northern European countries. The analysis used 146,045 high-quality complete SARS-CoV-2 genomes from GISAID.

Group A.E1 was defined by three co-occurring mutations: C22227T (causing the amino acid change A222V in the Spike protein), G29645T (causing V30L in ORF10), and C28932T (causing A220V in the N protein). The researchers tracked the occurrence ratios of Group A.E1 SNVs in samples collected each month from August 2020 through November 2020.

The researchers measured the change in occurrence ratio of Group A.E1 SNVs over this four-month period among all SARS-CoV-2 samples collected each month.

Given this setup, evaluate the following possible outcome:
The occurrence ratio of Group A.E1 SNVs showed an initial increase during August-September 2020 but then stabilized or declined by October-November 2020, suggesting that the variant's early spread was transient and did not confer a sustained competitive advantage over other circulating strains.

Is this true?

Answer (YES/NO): NO